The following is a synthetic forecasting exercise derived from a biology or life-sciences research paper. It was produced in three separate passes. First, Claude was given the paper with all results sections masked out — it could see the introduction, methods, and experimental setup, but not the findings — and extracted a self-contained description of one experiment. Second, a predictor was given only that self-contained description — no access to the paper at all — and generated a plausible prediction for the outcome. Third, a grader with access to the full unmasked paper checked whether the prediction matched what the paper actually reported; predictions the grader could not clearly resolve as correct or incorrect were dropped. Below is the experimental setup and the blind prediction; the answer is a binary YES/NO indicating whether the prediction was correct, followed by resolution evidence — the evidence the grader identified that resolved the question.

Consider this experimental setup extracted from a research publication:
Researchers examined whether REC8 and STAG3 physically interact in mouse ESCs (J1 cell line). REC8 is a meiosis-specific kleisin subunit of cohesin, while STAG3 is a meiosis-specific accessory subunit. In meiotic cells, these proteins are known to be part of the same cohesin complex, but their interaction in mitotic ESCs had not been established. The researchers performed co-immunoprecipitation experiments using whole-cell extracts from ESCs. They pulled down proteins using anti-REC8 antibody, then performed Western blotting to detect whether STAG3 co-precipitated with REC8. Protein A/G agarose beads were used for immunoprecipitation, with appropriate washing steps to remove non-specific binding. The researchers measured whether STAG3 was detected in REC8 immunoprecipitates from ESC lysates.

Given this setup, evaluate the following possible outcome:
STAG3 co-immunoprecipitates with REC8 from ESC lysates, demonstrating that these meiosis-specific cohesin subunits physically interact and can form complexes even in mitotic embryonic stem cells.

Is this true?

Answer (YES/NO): YES